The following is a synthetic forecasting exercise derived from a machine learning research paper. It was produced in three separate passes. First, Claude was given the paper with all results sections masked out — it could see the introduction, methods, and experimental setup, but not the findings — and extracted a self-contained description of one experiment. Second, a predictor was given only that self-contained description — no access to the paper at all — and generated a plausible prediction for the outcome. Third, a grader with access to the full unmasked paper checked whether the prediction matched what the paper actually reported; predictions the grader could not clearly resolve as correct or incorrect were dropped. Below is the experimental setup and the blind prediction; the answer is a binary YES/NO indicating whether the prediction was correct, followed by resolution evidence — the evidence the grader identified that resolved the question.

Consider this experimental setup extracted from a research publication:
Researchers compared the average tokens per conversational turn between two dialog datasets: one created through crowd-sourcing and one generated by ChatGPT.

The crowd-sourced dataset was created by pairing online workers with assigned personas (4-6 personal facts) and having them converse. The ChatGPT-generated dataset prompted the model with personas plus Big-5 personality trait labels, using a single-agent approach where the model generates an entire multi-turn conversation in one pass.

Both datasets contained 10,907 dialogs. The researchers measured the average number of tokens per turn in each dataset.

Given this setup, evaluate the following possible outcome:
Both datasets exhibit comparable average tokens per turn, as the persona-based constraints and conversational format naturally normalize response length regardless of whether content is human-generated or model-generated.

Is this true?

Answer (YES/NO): NO